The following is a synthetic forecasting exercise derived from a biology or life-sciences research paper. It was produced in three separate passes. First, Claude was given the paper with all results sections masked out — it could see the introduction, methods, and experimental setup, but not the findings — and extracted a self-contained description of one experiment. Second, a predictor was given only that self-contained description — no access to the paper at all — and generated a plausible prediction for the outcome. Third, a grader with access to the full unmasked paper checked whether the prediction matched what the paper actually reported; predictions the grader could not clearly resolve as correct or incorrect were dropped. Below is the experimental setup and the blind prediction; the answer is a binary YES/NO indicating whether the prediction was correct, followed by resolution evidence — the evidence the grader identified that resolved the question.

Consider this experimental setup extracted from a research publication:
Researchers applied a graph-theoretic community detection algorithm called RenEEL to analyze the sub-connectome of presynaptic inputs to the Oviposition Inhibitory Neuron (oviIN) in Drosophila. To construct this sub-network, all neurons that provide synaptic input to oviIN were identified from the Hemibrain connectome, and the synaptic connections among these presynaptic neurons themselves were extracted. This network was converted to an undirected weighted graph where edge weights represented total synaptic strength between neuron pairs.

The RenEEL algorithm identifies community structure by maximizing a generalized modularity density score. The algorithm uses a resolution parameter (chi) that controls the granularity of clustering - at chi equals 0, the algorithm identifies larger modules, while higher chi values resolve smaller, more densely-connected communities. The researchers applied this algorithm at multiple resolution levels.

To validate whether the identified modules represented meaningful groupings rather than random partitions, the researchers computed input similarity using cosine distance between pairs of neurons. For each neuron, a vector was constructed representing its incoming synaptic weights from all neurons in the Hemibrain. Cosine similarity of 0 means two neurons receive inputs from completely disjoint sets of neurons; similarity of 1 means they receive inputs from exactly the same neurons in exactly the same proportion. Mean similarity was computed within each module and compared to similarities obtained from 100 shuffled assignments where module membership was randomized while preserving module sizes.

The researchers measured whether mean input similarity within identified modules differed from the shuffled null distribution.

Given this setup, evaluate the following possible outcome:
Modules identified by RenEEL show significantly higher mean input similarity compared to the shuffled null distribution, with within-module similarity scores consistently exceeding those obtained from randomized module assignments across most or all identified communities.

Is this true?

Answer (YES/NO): YES